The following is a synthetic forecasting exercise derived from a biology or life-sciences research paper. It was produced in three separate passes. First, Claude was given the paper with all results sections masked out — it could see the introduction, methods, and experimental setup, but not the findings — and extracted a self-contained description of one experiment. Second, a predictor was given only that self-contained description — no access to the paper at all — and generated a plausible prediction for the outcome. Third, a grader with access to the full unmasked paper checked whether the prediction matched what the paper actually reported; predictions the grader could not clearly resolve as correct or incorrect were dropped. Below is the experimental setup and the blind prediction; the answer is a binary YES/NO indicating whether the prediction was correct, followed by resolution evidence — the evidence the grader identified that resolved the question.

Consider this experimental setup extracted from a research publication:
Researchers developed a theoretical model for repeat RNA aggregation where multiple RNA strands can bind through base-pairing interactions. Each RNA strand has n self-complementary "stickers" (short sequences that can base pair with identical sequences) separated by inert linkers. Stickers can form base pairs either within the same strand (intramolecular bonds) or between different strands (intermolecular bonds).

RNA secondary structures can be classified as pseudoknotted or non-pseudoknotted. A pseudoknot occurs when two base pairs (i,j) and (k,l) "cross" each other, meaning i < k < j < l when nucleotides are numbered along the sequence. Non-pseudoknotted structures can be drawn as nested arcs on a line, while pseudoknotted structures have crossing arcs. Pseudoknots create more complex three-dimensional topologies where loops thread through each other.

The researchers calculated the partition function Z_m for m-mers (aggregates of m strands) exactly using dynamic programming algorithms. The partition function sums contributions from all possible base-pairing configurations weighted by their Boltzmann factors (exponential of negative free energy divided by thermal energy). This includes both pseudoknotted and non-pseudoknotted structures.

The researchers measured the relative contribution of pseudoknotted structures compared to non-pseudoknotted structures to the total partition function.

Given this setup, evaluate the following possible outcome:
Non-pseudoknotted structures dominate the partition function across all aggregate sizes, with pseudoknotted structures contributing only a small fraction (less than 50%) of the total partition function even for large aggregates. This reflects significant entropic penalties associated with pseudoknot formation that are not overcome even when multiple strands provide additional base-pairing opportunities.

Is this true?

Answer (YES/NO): YES